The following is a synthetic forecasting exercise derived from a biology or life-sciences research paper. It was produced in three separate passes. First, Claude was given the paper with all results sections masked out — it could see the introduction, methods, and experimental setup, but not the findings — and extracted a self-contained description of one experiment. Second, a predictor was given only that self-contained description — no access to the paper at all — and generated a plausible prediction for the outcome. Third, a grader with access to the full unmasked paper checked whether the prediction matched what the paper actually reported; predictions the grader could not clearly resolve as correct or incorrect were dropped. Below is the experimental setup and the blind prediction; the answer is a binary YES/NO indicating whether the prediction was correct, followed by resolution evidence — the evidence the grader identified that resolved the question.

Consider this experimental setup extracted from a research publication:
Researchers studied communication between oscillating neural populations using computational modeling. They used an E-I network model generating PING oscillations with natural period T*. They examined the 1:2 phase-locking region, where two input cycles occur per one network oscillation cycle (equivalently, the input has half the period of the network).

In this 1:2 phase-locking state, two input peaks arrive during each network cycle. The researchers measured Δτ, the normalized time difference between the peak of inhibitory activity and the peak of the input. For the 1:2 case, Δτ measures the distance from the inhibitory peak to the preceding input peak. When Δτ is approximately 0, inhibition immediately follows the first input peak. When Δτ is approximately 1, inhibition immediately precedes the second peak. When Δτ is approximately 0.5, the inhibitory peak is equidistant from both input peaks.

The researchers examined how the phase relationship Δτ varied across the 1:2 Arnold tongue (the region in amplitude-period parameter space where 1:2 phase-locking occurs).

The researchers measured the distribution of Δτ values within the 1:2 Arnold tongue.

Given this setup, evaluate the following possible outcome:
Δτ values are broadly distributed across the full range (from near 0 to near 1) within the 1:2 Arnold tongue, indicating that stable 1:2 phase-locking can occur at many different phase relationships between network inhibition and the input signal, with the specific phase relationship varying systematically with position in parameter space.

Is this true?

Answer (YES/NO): NO